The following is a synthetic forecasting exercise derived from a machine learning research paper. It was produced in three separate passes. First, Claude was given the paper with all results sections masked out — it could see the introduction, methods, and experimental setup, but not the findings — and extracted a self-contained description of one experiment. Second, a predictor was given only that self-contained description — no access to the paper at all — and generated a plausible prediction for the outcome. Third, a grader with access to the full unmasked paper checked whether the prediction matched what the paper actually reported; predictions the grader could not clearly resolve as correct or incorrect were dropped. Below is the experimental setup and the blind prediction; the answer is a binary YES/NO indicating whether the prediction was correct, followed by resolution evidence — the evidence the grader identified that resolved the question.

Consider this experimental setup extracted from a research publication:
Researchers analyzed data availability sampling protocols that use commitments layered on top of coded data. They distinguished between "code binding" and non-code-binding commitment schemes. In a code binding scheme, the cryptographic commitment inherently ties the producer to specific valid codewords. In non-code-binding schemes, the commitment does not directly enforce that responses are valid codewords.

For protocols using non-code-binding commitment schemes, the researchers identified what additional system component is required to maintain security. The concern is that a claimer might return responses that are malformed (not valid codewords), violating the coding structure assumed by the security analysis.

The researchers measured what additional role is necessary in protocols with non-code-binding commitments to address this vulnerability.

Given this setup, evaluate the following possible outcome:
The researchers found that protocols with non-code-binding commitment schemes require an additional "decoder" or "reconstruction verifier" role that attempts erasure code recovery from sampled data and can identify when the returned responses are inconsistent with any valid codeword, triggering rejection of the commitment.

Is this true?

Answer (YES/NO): NO